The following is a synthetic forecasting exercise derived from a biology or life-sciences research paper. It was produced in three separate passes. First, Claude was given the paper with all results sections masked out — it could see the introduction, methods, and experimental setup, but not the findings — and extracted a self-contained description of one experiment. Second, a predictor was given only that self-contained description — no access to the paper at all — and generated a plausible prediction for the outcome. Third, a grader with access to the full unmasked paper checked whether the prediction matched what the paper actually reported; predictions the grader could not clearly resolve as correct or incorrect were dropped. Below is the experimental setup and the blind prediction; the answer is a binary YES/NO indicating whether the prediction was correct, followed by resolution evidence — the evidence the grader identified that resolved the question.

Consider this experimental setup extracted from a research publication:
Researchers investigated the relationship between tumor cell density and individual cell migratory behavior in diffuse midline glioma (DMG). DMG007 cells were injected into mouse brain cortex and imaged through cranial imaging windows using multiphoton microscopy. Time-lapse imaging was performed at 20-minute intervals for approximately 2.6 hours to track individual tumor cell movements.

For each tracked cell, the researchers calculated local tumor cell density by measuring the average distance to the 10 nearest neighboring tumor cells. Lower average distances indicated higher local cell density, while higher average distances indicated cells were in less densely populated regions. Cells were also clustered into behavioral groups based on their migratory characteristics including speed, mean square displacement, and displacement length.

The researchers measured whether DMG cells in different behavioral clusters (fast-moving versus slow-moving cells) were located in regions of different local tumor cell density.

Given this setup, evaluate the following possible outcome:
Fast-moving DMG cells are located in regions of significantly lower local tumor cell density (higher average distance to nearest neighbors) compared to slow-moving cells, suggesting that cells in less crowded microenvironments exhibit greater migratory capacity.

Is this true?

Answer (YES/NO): YES